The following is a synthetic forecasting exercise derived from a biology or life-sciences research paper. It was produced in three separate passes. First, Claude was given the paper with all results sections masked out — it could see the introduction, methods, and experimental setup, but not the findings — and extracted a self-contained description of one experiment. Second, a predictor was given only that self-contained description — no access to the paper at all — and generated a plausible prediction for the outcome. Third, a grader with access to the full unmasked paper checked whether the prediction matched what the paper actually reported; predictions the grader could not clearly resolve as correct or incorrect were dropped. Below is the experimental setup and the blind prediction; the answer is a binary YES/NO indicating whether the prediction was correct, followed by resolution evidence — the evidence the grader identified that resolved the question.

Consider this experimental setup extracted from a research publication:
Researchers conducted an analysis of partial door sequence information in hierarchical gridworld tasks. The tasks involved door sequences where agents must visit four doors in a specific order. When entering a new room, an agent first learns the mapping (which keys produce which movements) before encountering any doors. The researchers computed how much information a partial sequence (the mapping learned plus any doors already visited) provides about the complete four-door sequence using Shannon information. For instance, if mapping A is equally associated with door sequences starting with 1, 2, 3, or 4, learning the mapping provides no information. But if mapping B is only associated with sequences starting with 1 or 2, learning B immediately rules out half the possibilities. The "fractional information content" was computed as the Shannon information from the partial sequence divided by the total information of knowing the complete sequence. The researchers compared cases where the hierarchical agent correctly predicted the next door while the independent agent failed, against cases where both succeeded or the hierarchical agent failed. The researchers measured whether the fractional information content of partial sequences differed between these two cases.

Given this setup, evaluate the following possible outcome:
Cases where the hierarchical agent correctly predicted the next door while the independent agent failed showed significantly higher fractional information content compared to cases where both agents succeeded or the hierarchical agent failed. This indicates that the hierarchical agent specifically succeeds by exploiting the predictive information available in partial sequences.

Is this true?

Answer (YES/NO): YES